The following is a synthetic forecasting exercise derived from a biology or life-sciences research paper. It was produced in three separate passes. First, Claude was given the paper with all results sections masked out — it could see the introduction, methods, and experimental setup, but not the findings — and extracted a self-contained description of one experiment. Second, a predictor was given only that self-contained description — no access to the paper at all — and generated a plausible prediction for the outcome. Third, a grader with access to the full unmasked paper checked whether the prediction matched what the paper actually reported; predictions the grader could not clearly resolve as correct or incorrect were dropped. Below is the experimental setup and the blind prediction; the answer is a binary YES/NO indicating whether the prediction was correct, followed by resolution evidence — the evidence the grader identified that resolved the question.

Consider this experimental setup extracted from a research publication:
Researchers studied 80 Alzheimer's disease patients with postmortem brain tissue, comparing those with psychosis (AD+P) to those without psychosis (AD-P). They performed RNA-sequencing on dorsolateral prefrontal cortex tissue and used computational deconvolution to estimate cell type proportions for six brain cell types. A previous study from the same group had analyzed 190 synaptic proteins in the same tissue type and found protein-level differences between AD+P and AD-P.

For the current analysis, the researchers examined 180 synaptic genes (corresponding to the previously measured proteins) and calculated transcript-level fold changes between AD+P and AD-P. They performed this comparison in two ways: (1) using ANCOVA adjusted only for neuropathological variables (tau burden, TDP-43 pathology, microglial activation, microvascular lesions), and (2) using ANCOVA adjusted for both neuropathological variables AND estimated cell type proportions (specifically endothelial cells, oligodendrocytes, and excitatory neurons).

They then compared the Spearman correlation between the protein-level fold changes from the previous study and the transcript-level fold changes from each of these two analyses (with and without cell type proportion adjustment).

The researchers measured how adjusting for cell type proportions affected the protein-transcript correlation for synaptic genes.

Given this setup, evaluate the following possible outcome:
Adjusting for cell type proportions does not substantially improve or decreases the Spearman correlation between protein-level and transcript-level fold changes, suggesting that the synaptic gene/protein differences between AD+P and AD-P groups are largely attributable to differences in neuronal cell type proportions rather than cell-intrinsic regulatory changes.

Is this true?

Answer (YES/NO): YES